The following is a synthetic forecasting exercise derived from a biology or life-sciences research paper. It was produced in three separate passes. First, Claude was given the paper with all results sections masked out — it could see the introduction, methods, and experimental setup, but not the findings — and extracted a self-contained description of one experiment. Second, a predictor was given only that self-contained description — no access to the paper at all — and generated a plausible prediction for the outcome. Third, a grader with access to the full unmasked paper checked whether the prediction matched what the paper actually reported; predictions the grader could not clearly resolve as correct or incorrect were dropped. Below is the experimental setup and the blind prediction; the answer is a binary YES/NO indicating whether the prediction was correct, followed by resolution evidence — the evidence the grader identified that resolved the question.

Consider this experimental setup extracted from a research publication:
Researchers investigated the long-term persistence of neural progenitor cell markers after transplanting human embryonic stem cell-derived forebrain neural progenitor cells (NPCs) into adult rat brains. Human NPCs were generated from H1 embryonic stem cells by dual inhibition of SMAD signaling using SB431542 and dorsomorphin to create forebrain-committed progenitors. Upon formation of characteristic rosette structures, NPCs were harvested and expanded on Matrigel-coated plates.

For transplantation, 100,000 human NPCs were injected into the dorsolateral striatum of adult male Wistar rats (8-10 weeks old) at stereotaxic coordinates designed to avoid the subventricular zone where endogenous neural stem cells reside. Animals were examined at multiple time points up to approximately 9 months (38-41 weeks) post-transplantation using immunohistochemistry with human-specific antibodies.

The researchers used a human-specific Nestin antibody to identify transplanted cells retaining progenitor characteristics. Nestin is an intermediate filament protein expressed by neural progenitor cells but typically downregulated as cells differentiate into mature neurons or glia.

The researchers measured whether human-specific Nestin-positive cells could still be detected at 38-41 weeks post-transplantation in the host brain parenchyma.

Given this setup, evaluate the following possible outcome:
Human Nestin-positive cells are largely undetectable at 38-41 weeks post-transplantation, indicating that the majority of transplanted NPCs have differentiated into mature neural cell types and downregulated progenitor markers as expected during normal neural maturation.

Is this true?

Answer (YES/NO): NO